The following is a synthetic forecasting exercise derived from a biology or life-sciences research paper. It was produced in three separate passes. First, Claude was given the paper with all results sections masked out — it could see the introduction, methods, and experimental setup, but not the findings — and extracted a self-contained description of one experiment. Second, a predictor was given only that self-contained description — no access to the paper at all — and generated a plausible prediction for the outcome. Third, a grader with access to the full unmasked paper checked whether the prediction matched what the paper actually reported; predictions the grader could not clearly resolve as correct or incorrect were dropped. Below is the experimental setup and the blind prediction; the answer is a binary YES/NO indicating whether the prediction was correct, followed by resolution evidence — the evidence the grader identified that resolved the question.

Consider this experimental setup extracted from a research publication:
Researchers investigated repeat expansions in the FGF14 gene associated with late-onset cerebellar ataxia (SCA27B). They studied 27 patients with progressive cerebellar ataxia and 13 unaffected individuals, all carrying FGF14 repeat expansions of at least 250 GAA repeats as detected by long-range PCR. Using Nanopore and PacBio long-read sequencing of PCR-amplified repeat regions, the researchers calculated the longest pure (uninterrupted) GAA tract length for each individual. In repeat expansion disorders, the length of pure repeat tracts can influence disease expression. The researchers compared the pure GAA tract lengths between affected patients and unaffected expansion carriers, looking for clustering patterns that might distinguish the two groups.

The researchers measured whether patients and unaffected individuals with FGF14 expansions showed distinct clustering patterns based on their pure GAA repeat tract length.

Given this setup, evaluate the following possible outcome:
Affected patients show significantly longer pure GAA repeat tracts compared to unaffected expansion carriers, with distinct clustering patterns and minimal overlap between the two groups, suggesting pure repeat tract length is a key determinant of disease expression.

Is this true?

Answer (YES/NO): NO